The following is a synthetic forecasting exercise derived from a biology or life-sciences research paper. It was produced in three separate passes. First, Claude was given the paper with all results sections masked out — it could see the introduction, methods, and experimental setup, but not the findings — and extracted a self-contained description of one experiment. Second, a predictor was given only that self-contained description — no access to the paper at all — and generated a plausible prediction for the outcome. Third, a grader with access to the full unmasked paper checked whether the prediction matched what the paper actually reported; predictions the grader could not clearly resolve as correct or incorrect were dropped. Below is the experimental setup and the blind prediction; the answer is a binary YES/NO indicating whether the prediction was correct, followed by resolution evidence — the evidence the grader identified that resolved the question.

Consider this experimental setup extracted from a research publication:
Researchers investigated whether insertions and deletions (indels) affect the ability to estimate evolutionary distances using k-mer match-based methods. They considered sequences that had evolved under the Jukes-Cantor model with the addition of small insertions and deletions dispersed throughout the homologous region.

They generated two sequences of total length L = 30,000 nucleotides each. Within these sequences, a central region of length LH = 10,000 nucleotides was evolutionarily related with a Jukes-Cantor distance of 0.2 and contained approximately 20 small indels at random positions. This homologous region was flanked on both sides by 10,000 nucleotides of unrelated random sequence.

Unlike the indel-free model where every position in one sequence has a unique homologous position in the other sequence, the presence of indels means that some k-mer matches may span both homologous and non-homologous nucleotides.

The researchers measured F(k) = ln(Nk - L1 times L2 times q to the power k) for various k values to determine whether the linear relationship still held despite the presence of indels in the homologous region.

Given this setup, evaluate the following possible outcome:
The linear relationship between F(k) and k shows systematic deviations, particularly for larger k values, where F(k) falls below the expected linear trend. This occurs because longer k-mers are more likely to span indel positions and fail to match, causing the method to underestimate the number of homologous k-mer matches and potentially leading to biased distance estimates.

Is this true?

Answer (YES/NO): NO